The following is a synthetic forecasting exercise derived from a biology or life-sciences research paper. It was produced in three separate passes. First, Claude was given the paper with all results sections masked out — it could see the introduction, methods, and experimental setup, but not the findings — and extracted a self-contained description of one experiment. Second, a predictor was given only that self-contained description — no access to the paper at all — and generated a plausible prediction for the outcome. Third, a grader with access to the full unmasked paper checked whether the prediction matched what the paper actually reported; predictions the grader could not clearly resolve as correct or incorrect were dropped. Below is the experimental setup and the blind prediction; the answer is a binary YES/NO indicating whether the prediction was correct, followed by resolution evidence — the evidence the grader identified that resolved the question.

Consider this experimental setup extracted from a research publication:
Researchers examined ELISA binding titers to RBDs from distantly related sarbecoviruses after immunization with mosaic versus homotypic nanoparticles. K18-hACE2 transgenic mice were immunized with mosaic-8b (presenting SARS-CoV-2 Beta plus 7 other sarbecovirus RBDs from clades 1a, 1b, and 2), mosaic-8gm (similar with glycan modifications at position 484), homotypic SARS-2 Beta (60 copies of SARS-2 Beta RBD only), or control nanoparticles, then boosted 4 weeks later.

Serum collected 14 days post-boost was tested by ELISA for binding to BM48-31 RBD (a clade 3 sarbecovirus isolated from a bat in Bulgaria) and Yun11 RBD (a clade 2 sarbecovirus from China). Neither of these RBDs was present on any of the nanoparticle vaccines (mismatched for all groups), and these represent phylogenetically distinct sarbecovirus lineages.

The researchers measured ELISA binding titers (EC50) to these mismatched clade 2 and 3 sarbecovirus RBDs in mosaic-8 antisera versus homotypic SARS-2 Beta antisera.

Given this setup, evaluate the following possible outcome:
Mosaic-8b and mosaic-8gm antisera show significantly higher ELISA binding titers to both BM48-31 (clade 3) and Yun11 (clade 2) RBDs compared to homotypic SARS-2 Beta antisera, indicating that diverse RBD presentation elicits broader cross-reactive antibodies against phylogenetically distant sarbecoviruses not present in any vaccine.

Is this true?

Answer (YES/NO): YES